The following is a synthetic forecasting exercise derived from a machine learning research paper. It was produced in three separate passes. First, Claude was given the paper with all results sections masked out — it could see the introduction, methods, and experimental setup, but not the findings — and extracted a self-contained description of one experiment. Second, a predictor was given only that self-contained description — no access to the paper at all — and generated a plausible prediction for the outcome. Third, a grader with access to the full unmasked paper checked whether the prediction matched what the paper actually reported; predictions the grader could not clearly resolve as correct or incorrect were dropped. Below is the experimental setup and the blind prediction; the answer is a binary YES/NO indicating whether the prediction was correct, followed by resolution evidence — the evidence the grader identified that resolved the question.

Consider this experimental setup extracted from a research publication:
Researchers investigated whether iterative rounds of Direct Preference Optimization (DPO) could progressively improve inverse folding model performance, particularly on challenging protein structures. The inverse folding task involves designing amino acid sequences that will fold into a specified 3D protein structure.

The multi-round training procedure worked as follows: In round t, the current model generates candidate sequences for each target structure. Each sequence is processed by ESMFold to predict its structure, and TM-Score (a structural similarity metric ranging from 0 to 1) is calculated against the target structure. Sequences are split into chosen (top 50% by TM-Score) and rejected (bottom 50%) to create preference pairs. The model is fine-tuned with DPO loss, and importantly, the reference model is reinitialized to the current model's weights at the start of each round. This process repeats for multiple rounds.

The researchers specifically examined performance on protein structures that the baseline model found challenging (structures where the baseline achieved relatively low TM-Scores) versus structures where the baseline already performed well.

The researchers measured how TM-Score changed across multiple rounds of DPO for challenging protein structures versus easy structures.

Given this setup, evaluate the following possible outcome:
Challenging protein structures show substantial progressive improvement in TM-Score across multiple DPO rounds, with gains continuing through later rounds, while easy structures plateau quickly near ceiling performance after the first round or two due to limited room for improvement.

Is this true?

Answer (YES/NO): NO